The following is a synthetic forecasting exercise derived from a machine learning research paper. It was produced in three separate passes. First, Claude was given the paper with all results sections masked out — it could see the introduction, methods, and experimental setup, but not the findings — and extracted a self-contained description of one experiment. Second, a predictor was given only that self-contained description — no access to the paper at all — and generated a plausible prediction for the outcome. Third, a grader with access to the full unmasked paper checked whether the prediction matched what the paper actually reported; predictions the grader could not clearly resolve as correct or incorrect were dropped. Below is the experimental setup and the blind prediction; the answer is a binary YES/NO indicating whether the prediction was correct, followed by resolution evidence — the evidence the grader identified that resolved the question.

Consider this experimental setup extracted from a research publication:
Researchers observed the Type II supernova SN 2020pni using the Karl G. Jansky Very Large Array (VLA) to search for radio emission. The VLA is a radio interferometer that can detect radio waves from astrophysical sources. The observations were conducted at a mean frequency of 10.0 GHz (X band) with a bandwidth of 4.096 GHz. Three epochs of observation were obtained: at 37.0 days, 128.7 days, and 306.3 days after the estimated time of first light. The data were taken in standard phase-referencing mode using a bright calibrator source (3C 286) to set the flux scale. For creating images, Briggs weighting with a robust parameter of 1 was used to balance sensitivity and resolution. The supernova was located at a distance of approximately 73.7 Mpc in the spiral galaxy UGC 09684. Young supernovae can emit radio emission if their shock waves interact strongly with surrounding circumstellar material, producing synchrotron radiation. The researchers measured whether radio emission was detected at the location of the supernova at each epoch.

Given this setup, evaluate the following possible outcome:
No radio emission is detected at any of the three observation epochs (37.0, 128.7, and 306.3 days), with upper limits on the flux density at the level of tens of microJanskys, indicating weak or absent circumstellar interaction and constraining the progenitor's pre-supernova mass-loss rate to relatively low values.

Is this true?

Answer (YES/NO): NO